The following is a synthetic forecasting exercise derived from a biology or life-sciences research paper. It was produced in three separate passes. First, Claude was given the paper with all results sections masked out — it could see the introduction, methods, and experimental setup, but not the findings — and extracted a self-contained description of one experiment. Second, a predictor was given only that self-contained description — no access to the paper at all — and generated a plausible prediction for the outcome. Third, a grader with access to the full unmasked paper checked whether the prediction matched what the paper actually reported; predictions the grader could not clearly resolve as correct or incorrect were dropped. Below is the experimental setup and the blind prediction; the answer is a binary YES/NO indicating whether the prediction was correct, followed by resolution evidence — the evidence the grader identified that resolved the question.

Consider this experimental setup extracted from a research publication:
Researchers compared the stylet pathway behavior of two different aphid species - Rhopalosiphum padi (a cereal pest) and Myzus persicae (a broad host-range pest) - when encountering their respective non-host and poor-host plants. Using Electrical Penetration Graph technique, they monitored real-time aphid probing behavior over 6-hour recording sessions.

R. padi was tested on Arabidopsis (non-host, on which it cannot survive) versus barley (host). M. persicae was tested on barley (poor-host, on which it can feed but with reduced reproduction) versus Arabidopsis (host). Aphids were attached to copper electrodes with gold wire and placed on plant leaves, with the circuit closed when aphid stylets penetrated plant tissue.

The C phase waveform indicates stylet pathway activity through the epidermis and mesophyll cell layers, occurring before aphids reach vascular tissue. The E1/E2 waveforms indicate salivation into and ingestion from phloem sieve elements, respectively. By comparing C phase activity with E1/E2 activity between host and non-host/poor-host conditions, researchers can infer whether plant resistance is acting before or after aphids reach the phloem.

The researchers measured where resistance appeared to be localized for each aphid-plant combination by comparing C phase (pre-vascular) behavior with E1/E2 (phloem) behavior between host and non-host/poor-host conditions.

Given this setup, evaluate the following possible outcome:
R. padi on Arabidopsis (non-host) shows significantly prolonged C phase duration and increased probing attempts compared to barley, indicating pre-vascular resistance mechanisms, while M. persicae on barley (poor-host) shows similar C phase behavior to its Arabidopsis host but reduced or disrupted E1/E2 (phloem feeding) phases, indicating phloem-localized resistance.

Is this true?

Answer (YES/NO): YES